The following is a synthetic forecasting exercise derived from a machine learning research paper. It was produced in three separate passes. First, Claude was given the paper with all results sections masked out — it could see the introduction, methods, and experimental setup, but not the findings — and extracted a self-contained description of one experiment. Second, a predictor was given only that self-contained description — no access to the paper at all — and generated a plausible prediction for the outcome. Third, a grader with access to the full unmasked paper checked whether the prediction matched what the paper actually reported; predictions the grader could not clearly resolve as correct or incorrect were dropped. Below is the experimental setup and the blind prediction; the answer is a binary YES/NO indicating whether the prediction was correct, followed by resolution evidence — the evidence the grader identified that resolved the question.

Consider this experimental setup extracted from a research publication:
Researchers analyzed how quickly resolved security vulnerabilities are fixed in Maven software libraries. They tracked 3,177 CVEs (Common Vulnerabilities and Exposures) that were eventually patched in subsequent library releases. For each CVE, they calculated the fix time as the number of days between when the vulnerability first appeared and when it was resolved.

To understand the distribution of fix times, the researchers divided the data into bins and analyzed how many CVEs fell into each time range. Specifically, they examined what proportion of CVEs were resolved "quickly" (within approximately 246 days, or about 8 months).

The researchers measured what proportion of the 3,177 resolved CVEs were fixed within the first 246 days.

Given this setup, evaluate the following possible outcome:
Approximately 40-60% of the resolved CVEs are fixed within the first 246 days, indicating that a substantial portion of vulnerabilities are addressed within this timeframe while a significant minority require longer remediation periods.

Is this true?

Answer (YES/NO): NO